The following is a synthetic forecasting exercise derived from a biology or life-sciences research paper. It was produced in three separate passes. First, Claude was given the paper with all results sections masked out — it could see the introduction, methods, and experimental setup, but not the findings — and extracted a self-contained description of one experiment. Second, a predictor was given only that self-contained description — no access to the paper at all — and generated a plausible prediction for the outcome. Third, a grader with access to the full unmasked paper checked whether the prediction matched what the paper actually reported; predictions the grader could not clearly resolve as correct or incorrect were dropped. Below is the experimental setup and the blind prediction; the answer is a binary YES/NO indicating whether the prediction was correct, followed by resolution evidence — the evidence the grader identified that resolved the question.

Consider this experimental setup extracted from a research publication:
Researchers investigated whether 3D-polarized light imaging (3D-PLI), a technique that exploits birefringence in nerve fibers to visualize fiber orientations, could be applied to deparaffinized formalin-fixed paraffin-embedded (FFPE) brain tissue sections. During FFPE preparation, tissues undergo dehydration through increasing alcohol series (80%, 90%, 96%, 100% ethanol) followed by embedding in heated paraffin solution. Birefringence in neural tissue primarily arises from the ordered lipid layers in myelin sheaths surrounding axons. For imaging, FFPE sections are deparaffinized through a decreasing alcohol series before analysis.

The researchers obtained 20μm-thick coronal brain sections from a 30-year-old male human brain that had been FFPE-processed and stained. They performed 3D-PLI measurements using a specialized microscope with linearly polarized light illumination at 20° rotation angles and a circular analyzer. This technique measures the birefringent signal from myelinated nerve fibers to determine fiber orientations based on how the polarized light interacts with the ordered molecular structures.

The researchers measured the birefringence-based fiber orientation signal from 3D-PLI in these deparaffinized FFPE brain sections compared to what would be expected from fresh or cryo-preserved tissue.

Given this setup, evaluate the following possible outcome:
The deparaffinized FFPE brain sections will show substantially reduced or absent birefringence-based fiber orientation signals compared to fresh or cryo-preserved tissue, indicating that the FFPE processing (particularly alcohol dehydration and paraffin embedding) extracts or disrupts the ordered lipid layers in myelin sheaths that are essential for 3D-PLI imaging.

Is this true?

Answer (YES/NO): YES